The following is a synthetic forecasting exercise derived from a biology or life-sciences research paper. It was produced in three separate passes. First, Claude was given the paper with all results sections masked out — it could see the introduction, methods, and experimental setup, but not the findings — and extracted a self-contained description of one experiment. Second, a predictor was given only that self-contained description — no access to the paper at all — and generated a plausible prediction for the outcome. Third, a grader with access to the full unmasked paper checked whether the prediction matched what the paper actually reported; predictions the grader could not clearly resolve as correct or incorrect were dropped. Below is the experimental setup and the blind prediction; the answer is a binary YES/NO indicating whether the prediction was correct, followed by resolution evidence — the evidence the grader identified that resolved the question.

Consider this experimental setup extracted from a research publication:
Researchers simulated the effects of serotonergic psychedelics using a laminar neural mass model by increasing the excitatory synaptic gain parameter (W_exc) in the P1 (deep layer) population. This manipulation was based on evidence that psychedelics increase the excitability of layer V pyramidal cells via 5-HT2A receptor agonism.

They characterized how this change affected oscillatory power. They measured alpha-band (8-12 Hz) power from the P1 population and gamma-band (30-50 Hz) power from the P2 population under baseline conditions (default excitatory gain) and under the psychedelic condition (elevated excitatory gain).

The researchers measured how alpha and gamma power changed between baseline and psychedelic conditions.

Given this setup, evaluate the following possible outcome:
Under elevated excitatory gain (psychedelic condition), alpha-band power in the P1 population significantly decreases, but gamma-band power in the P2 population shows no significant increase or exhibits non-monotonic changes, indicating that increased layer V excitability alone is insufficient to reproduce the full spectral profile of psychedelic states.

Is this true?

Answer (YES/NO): NO